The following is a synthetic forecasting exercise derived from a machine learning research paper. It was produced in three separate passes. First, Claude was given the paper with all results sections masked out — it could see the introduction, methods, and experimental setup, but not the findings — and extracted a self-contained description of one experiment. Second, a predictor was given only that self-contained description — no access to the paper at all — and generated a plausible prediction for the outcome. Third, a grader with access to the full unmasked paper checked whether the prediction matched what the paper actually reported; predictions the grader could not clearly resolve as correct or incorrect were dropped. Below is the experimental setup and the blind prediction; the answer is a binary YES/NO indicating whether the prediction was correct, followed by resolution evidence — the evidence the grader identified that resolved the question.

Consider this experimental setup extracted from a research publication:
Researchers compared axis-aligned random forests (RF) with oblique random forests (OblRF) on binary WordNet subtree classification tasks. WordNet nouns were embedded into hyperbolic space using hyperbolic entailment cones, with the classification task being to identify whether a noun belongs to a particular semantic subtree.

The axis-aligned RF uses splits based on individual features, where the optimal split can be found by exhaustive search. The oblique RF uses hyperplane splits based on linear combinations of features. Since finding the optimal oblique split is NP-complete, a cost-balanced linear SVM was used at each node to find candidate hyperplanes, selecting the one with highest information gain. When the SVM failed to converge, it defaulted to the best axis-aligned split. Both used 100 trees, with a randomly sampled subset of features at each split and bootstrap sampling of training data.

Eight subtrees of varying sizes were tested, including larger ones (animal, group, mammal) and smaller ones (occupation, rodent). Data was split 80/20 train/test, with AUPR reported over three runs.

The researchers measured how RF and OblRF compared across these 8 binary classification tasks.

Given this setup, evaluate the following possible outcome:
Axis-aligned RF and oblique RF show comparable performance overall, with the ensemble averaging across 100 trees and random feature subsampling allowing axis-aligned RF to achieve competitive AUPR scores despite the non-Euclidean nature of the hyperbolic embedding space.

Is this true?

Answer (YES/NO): YES